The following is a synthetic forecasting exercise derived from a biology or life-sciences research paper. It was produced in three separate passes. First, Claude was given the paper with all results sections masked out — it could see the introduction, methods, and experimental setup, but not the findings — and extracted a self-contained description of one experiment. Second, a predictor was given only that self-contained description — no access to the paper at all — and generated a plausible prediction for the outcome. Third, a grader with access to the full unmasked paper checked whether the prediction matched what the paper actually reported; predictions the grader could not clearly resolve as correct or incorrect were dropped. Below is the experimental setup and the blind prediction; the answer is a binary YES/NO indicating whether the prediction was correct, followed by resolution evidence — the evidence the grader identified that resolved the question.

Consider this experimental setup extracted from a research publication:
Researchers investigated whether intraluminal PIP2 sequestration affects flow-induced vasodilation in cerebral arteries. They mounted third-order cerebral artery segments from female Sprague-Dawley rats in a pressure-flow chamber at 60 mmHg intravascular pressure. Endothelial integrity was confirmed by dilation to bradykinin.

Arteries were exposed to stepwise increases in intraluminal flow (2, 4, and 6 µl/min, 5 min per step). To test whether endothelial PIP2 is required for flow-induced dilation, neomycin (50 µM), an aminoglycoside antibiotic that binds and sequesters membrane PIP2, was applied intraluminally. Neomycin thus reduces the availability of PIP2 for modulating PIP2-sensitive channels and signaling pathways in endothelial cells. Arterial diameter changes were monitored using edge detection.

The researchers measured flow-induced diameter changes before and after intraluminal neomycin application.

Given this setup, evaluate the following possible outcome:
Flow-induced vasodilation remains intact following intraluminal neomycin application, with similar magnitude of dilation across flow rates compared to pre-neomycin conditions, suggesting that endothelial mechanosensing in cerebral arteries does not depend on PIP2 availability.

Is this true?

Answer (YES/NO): NO